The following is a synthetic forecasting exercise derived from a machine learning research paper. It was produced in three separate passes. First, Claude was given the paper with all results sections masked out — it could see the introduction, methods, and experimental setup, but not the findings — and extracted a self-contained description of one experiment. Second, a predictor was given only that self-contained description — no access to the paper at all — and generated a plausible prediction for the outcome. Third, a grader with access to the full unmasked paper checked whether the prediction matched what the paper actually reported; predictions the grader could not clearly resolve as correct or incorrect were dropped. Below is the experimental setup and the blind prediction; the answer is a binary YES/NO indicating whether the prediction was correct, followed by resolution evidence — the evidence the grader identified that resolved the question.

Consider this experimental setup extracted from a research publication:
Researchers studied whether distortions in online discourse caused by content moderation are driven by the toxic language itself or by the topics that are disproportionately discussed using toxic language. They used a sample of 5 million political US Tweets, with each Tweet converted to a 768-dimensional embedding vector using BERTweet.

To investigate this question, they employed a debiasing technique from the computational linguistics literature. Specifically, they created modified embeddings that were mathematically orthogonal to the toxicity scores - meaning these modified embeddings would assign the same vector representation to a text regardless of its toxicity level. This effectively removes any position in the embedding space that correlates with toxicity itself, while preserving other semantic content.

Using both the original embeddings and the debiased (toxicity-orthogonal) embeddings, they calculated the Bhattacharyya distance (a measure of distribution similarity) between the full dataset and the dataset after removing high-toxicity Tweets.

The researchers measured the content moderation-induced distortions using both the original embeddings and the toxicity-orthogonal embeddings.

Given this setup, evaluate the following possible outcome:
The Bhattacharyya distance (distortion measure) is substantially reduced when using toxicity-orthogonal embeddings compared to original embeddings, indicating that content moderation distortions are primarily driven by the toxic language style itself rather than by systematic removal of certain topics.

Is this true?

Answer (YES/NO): NO